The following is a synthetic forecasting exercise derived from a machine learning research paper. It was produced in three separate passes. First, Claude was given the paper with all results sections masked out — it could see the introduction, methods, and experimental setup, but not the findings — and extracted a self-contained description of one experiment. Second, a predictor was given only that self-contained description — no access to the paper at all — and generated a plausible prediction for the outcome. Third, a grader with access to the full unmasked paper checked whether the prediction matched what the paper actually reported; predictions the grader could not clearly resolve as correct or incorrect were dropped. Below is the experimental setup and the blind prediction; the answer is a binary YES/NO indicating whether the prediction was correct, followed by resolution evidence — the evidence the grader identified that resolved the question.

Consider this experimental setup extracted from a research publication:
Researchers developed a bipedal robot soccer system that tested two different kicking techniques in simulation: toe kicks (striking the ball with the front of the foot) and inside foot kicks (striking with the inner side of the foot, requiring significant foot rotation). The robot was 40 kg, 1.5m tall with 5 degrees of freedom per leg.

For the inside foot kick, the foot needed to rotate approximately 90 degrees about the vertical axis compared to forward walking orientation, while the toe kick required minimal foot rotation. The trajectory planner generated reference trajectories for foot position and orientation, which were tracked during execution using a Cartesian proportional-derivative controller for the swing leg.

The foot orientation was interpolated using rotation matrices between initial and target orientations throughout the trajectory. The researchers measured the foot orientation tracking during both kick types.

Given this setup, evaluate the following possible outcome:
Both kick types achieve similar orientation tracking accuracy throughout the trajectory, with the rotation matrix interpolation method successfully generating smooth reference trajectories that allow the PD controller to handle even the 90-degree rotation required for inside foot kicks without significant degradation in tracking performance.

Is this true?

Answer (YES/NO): NO